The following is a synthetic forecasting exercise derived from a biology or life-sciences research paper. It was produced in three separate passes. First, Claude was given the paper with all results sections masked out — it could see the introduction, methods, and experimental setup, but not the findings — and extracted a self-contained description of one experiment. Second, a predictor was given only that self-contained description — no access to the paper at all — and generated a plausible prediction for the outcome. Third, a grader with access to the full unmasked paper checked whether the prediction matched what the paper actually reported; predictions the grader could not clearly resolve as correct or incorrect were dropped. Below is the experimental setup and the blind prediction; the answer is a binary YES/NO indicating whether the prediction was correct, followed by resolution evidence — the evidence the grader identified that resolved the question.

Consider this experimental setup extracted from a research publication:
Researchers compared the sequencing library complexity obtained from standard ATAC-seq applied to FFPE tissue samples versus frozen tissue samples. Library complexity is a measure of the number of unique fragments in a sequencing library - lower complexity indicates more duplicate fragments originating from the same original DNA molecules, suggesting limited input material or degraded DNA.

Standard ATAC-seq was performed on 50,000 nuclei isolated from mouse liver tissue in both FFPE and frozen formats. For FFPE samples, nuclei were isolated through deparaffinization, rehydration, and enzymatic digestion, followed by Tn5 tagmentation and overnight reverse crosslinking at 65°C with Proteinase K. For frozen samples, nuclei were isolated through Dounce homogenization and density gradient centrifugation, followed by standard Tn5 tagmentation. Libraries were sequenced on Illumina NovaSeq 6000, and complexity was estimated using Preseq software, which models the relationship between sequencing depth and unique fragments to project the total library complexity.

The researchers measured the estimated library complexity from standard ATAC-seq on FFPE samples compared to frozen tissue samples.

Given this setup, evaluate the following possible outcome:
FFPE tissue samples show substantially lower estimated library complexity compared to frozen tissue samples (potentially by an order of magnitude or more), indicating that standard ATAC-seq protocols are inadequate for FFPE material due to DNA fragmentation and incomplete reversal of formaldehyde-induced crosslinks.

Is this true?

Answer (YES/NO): YES